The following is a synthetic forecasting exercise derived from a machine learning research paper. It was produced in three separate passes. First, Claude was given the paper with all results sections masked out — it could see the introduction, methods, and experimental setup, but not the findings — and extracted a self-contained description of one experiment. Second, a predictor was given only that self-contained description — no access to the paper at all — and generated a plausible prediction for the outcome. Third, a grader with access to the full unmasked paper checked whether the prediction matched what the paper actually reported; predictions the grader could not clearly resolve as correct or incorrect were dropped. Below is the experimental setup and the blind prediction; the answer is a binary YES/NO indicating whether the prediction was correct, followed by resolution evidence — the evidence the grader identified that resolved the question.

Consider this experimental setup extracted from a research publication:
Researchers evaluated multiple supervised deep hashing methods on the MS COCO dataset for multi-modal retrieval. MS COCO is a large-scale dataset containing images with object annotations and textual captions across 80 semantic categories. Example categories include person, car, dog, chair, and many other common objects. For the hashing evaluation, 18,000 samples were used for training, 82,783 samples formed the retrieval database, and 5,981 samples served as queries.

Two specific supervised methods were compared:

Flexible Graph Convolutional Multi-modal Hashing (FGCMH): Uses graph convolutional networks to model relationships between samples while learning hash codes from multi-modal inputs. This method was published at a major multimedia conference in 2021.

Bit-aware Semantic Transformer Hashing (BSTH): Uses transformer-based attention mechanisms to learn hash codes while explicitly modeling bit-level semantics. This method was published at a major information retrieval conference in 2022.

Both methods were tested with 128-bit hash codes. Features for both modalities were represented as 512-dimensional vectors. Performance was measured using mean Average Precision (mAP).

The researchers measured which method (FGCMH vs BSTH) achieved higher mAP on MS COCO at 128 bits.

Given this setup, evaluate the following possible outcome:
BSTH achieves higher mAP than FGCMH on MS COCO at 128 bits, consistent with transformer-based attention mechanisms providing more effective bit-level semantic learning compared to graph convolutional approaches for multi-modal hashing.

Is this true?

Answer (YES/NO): YES